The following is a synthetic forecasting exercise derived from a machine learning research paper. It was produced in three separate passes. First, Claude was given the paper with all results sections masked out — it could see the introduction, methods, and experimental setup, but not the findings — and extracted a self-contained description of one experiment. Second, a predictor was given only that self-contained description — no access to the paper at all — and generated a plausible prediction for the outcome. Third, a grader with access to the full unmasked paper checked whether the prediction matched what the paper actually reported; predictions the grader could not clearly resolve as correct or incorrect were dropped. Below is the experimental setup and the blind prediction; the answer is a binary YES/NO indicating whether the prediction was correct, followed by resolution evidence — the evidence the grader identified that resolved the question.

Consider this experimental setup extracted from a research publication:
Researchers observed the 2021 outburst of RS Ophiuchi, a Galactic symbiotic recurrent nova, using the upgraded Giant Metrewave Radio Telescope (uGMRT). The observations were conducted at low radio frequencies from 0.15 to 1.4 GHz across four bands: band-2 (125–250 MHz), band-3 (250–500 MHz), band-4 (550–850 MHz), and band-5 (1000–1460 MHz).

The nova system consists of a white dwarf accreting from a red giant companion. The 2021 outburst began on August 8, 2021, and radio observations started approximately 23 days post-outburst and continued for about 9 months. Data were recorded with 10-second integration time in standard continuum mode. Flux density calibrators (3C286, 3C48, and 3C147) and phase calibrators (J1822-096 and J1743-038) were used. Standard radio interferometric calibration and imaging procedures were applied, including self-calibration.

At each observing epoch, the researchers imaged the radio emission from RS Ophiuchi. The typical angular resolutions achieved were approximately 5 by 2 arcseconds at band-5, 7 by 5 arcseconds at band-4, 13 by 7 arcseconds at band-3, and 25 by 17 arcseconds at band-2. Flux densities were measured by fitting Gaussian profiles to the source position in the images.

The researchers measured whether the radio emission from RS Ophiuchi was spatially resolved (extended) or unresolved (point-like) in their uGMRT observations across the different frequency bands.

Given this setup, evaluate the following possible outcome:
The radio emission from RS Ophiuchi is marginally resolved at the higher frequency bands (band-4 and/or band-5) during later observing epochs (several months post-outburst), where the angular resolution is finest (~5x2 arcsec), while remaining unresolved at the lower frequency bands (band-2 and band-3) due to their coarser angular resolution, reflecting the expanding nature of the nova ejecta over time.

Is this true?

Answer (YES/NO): NO